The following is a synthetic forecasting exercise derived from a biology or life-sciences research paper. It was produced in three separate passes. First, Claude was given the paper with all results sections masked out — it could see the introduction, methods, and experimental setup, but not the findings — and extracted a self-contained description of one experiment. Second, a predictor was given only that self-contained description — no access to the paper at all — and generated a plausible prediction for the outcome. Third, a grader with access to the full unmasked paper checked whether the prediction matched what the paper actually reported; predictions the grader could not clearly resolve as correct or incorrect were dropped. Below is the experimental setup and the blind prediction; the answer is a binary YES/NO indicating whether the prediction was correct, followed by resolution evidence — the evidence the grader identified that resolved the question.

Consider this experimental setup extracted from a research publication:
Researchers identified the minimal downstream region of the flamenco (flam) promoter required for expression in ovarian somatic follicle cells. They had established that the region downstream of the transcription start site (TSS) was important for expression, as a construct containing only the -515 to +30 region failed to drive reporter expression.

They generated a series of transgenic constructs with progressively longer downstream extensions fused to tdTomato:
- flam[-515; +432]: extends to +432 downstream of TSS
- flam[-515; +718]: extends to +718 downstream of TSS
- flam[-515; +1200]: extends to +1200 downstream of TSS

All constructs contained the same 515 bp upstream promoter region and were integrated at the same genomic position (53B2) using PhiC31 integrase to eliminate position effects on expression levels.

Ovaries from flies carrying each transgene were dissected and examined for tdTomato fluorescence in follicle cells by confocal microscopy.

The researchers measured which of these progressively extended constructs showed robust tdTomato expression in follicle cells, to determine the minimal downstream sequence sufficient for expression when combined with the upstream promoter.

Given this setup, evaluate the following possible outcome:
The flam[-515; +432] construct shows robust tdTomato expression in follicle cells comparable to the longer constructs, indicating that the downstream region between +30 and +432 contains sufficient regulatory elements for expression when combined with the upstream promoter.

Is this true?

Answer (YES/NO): NO